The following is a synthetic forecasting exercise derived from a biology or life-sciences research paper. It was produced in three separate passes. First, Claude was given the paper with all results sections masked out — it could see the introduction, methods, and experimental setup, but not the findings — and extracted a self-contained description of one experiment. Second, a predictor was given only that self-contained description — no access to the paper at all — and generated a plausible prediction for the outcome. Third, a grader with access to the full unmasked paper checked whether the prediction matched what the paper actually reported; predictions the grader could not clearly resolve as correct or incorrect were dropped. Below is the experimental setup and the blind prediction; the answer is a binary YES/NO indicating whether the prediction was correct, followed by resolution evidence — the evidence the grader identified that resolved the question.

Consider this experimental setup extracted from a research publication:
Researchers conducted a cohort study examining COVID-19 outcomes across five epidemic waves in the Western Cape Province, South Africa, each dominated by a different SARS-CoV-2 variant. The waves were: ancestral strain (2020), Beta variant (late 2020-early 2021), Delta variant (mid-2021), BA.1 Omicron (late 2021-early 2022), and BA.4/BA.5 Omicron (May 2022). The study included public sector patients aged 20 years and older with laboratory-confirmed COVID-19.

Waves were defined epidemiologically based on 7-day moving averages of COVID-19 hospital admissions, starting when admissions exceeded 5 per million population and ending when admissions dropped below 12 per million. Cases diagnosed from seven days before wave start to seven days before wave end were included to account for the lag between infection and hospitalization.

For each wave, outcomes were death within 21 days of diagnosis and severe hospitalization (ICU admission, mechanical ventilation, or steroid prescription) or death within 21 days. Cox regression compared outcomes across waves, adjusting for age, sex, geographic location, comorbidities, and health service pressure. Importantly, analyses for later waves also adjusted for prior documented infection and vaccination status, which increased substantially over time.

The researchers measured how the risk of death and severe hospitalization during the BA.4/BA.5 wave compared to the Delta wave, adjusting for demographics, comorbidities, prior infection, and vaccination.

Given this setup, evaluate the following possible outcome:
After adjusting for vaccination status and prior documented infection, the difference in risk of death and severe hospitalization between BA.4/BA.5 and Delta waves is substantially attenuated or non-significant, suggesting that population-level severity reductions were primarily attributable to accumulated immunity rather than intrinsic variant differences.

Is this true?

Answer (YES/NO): NO